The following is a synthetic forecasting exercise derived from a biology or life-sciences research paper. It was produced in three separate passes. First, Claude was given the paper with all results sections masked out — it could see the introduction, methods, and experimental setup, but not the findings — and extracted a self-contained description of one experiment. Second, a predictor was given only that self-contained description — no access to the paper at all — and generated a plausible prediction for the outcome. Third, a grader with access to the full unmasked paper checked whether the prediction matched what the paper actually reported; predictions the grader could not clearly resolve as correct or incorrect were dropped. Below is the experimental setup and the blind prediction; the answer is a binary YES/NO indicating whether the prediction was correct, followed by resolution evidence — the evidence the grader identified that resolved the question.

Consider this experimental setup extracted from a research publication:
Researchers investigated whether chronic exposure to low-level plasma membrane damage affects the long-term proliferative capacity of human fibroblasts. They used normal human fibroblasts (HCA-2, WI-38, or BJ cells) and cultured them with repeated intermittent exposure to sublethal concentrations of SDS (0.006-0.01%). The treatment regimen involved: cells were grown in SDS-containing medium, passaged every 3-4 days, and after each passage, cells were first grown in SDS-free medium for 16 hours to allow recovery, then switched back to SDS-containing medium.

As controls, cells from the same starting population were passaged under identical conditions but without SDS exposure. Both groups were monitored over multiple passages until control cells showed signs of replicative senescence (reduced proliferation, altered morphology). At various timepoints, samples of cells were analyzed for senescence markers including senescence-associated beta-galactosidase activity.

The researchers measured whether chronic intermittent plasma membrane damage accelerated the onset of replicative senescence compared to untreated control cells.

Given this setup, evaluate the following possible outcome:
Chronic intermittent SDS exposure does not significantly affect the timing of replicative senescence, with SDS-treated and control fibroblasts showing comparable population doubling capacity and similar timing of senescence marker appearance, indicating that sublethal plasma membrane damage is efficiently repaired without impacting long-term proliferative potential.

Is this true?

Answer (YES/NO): NO